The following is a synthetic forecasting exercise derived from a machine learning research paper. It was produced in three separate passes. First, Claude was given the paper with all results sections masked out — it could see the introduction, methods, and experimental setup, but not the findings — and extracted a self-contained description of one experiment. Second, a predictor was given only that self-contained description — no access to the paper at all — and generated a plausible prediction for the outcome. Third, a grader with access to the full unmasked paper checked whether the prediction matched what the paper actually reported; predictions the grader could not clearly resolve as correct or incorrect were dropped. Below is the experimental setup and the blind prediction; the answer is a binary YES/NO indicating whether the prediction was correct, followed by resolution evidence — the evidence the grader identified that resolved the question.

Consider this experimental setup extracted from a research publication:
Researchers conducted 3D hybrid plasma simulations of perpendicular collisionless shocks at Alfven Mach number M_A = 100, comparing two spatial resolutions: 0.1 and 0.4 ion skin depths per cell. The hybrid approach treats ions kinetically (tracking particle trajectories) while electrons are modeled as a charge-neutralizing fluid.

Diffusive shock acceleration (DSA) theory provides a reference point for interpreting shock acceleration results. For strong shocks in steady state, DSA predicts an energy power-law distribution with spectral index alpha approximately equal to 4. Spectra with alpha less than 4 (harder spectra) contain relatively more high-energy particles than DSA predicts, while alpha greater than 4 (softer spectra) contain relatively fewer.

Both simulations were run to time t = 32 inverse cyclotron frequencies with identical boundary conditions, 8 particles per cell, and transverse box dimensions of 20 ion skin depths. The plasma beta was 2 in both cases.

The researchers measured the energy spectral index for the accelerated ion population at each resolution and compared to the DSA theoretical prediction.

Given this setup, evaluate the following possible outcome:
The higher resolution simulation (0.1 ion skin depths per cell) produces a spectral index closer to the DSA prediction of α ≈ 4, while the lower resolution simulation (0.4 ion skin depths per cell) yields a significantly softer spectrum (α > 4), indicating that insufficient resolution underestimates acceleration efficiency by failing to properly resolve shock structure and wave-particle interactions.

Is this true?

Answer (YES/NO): NO